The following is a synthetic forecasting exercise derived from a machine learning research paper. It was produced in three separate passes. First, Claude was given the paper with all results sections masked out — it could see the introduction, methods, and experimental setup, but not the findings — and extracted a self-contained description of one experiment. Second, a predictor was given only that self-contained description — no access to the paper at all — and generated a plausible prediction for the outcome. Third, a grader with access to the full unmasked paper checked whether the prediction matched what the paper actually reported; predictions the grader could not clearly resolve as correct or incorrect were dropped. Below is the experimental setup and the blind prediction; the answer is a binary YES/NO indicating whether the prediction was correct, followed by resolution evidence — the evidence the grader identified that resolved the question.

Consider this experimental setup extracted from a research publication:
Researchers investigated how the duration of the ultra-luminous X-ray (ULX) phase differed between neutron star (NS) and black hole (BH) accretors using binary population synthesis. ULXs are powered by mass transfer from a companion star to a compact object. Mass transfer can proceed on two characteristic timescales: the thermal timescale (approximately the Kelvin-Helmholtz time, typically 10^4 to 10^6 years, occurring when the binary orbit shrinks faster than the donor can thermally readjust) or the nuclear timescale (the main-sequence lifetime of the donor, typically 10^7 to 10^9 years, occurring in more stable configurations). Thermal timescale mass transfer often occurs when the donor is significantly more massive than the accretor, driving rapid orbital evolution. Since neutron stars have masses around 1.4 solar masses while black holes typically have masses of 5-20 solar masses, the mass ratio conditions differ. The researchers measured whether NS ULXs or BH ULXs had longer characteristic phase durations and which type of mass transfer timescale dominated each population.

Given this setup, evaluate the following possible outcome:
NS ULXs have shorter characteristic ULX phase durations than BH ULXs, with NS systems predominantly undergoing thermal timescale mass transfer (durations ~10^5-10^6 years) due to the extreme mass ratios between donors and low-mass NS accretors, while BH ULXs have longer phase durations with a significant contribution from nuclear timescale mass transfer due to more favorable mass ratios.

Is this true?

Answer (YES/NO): YES